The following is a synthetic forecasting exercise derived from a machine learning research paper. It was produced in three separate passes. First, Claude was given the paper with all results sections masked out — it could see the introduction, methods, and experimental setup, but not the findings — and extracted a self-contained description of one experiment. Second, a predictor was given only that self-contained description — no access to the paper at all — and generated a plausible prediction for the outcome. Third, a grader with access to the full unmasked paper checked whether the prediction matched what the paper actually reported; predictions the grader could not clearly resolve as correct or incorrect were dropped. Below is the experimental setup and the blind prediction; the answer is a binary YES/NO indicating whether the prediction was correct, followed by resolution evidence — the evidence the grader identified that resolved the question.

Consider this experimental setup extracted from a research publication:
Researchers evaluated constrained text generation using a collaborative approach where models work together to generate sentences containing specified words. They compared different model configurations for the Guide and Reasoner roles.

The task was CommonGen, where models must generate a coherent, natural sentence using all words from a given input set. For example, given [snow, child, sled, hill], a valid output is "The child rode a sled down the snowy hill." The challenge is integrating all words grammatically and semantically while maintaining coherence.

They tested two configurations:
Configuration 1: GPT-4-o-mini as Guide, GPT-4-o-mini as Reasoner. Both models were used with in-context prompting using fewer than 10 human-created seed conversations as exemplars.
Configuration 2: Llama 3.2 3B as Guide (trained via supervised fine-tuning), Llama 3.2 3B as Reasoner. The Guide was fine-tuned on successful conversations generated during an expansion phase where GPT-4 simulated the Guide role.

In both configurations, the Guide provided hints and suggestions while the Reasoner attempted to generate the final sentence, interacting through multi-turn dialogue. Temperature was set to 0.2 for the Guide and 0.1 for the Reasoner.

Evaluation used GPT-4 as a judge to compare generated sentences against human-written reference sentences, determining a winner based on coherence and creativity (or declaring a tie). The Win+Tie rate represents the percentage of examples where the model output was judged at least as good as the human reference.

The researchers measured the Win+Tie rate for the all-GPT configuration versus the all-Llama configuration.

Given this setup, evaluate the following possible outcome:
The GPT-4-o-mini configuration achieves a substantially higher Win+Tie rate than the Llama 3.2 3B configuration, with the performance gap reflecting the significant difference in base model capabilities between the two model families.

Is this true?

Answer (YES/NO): YES